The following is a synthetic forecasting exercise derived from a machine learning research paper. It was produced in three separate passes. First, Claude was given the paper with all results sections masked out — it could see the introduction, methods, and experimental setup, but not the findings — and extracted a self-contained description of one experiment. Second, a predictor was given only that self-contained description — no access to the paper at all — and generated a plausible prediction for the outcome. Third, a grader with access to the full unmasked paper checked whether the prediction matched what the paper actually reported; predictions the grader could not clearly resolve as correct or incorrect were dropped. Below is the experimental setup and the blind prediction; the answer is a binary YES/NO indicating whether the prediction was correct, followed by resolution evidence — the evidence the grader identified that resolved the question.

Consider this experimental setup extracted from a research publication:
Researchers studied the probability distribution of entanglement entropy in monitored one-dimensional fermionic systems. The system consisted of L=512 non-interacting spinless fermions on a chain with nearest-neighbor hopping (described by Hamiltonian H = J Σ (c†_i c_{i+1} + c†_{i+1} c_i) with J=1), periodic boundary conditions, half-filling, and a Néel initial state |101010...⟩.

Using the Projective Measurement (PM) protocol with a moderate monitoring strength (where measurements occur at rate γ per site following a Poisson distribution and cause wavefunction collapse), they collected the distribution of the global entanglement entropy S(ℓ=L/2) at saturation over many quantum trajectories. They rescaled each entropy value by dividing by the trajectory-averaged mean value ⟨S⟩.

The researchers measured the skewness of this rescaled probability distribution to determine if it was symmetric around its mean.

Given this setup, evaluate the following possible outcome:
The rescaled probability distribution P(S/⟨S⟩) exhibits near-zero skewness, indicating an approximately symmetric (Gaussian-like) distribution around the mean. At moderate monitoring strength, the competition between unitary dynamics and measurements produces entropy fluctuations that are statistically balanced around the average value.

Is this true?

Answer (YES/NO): YES